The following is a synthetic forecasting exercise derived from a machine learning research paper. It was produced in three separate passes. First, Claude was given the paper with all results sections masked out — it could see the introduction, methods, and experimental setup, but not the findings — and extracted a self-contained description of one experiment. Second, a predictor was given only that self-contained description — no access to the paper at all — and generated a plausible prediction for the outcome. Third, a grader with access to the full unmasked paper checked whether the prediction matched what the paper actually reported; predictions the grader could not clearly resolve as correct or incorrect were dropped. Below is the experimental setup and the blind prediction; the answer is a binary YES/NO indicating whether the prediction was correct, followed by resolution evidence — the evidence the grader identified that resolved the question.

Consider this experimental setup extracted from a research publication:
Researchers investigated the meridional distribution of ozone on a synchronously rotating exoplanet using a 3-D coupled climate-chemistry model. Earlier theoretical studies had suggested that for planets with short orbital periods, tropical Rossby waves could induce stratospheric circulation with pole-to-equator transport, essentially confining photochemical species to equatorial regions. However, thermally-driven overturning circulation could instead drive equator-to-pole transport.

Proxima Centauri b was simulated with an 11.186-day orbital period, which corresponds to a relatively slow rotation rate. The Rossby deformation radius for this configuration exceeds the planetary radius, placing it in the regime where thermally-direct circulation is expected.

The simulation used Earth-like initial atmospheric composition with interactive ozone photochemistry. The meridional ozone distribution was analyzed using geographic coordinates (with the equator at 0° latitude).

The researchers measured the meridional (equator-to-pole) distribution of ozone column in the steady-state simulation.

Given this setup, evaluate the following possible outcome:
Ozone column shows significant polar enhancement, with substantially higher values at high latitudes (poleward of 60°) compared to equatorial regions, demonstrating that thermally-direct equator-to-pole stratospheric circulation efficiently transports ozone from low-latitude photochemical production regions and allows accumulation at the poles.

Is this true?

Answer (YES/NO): YES